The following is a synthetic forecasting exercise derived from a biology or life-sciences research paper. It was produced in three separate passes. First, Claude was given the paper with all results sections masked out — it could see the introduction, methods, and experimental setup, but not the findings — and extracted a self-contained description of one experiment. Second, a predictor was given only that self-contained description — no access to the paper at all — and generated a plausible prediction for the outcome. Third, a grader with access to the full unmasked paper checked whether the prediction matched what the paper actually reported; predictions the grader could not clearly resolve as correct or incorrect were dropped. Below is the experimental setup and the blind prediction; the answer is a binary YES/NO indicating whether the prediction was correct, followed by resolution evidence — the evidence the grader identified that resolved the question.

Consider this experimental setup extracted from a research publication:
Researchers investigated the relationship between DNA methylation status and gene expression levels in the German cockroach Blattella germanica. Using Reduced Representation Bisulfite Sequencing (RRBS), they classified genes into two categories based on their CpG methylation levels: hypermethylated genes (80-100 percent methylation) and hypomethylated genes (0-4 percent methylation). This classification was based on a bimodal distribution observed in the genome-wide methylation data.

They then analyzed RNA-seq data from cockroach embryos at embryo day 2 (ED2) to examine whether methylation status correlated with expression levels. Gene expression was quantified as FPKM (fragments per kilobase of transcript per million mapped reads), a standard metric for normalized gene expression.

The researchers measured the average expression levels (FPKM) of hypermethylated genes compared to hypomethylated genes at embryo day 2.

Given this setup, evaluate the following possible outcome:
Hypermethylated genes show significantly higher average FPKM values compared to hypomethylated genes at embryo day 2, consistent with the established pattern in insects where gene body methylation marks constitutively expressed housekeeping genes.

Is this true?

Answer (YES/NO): YES